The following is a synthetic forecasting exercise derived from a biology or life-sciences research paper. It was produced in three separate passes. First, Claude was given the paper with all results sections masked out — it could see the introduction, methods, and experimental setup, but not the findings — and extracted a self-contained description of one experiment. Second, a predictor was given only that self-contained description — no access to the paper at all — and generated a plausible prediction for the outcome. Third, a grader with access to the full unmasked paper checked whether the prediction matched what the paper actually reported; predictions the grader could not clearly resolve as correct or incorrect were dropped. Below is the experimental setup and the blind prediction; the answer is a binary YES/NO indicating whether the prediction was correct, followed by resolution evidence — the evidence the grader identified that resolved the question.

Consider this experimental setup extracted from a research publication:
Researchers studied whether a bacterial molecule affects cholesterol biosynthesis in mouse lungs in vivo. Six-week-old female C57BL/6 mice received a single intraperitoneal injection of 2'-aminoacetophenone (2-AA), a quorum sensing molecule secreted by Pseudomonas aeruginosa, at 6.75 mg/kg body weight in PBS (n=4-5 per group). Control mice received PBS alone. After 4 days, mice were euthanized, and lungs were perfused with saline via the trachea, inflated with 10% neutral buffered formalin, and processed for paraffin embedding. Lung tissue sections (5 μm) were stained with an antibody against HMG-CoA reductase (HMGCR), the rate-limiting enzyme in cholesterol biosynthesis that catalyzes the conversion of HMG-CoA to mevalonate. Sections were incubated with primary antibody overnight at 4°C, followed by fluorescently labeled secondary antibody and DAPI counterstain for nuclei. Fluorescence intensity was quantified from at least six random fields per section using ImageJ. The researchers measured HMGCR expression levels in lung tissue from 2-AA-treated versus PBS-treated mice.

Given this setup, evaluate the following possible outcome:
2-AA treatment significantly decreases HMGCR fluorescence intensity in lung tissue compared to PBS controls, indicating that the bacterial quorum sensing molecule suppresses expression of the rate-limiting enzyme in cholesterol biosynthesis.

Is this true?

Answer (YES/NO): NO